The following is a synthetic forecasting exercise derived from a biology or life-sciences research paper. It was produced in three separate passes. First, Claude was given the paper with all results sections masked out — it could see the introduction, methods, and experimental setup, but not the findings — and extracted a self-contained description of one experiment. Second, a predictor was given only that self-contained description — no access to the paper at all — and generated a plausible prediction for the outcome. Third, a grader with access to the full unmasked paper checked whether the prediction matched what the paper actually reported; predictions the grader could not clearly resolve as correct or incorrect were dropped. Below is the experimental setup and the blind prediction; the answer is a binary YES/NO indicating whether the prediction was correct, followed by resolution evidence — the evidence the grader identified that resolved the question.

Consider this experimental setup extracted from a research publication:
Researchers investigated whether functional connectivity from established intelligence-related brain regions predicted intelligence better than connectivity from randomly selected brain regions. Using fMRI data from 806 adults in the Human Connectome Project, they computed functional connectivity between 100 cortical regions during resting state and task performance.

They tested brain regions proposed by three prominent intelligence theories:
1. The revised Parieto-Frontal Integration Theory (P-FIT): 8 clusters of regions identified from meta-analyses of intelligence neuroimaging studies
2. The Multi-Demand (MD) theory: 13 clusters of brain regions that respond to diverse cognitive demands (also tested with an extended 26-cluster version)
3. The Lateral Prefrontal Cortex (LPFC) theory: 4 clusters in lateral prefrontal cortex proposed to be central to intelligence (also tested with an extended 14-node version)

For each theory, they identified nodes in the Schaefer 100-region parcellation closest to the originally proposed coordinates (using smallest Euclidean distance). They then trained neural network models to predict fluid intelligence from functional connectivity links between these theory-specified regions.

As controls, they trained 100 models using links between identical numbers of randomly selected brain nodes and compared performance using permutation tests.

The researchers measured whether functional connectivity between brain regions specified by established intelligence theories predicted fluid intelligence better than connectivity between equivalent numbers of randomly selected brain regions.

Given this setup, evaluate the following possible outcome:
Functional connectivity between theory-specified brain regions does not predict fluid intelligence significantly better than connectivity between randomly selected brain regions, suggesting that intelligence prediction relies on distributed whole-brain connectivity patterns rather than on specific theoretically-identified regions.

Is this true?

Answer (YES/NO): NO